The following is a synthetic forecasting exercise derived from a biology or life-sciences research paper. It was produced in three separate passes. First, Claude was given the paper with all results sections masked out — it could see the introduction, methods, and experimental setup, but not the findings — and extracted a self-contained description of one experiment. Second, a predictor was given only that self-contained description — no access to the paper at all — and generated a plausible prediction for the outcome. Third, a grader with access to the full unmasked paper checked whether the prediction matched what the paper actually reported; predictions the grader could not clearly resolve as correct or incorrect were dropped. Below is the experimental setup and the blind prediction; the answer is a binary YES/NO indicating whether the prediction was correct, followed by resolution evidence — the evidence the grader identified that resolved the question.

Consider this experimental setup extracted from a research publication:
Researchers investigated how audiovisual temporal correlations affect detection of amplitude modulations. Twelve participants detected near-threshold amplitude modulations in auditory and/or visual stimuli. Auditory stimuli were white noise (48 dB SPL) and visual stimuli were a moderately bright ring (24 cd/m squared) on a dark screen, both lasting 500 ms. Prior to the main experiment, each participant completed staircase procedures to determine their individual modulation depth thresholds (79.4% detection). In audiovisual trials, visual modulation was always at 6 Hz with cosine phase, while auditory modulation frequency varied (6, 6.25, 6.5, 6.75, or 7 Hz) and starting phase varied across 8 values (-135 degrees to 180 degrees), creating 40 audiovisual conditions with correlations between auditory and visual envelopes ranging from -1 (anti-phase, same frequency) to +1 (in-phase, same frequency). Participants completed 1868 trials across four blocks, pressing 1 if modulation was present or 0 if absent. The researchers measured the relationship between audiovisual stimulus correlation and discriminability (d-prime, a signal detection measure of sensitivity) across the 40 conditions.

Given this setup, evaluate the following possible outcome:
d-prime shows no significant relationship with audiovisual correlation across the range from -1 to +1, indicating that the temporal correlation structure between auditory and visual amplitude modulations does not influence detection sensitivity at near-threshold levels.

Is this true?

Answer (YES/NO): NO